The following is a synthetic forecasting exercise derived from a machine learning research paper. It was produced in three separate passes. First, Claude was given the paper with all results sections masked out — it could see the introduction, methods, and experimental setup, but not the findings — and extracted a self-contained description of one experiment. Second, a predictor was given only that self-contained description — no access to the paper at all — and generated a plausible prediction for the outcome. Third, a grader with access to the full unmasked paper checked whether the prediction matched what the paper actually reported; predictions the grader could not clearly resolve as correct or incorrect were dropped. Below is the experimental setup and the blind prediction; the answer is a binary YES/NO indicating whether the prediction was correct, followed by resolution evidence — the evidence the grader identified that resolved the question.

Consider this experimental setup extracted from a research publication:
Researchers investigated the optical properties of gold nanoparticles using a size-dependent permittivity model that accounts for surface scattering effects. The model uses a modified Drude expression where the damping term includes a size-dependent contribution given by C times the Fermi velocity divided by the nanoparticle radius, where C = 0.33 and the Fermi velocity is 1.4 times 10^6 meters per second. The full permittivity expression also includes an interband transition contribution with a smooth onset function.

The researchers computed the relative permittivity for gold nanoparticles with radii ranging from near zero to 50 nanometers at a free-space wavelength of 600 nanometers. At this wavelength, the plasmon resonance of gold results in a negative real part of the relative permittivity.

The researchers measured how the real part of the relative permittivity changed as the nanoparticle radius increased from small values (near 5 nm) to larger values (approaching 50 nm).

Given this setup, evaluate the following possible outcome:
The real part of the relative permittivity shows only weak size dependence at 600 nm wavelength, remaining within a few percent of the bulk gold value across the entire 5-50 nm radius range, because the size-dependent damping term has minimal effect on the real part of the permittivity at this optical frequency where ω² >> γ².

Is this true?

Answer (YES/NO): NO